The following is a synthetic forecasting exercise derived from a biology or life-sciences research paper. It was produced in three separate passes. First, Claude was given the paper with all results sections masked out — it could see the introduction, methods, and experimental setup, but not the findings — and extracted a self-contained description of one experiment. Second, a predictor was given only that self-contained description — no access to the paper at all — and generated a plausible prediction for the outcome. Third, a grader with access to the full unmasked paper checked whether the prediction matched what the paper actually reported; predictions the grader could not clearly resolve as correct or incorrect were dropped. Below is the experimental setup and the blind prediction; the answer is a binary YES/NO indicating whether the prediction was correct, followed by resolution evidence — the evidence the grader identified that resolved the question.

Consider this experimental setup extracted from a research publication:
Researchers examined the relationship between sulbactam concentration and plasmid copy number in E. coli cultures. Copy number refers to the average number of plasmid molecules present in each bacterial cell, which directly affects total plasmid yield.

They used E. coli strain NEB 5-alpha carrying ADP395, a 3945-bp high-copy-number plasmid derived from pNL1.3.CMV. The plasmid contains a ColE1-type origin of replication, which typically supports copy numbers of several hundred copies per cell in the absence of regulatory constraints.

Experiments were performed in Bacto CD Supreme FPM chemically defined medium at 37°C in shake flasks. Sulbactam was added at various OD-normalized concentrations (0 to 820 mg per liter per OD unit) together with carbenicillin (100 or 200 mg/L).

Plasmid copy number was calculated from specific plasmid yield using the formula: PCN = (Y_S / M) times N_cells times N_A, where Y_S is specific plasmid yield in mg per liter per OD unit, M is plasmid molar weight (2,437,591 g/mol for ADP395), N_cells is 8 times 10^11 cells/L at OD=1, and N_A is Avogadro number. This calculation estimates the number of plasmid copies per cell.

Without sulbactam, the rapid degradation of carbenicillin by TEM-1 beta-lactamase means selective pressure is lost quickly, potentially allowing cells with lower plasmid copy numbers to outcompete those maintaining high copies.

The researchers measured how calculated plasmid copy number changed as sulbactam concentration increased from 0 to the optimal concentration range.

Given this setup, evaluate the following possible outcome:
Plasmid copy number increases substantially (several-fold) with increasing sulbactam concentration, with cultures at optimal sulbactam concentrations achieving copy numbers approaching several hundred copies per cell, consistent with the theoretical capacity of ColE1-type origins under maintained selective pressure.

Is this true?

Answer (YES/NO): NO